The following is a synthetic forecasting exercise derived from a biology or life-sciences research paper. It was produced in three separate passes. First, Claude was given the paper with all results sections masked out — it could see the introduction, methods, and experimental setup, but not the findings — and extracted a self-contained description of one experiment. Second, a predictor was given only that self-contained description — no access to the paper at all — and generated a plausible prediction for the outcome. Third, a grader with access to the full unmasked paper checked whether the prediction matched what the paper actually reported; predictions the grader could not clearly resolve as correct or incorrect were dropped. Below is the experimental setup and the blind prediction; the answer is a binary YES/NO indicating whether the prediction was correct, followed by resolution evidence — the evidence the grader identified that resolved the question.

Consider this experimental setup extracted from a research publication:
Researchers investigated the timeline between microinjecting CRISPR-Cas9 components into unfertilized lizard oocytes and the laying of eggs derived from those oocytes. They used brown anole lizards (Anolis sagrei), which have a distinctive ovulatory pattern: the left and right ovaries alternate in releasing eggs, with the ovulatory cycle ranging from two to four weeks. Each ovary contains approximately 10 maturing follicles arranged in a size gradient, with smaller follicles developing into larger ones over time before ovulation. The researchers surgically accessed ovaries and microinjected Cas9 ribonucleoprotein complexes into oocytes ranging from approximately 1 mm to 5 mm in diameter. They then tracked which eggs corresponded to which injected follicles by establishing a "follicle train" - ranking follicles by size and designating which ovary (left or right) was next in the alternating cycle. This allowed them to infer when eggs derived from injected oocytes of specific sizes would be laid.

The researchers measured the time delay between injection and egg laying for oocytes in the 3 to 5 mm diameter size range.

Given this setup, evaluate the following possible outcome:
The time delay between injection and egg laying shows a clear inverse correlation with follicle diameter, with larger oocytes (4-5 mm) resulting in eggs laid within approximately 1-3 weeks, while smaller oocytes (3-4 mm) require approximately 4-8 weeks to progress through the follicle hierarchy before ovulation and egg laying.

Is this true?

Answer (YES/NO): NO